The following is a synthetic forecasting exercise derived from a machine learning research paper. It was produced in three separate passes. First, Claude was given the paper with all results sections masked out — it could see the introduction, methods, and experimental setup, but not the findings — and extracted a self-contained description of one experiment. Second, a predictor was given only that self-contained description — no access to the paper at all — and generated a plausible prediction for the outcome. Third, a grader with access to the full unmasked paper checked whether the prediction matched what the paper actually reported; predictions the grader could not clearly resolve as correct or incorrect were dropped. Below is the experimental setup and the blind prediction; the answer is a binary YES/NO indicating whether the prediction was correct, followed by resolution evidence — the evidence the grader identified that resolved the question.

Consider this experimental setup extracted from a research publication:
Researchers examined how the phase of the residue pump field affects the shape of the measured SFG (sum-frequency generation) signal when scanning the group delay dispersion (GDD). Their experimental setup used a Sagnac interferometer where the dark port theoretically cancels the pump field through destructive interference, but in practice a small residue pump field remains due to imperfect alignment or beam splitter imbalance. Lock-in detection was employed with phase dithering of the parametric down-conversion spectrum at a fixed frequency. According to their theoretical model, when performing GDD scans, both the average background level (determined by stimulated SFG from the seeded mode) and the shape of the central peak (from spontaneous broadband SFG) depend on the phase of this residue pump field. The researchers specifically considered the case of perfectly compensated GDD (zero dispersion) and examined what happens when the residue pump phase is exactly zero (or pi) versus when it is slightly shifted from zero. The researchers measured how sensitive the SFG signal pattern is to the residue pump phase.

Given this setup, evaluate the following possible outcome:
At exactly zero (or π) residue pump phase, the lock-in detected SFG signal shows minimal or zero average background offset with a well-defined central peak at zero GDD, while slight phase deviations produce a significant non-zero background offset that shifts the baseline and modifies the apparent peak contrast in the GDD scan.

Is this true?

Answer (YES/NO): NO